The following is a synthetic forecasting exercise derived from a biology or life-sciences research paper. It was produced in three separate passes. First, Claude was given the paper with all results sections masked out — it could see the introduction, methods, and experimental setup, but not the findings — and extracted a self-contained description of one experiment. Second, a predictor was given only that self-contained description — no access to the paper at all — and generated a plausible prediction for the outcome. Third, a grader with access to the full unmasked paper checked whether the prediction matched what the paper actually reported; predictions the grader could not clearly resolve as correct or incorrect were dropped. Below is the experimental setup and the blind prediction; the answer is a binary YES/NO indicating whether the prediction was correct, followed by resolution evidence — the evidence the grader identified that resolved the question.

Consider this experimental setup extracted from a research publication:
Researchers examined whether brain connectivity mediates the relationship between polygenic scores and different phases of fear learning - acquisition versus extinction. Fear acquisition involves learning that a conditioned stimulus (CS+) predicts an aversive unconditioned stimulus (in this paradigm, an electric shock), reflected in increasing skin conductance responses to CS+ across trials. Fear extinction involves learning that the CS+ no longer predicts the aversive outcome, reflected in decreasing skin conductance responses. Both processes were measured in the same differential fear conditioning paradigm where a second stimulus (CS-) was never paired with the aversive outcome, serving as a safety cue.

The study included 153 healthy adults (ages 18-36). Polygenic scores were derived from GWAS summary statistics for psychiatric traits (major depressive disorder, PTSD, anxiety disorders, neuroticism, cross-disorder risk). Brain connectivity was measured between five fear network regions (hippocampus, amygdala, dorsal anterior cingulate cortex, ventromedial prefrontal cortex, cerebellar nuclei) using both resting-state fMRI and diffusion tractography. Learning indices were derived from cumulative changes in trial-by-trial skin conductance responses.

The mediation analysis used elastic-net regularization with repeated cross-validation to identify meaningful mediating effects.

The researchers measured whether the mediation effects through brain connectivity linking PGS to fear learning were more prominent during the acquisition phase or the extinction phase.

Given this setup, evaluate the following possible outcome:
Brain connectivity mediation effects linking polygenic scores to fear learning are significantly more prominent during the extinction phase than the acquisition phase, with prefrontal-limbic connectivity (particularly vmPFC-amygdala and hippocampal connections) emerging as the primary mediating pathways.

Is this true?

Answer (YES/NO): NO